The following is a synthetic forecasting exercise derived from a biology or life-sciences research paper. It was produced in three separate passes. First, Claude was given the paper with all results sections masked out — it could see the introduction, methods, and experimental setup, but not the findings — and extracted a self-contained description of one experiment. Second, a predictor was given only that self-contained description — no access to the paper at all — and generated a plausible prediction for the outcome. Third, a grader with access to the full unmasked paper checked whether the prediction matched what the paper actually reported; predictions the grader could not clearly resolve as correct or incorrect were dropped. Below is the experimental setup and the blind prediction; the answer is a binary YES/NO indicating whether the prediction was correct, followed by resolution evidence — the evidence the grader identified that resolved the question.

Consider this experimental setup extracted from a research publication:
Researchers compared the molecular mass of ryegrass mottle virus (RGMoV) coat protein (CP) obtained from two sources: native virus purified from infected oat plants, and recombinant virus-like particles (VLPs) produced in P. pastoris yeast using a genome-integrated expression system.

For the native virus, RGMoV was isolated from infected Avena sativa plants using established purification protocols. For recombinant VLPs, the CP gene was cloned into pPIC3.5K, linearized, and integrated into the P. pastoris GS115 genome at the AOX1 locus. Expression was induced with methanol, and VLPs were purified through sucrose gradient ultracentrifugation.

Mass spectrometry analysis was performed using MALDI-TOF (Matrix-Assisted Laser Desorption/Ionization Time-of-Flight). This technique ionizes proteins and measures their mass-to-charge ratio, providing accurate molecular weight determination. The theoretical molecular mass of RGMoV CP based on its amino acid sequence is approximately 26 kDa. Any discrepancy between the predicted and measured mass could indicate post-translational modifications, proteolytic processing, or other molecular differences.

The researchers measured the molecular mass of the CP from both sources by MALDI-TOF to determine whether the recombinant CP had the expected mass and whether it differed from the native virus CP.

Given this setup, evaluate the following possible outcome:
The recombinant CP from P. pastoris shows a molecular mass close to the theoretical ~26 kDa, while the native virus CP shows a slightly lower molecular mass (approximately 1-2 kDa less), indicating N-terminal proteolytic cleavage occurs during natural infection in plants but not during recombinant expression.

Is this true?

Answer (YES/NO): NO